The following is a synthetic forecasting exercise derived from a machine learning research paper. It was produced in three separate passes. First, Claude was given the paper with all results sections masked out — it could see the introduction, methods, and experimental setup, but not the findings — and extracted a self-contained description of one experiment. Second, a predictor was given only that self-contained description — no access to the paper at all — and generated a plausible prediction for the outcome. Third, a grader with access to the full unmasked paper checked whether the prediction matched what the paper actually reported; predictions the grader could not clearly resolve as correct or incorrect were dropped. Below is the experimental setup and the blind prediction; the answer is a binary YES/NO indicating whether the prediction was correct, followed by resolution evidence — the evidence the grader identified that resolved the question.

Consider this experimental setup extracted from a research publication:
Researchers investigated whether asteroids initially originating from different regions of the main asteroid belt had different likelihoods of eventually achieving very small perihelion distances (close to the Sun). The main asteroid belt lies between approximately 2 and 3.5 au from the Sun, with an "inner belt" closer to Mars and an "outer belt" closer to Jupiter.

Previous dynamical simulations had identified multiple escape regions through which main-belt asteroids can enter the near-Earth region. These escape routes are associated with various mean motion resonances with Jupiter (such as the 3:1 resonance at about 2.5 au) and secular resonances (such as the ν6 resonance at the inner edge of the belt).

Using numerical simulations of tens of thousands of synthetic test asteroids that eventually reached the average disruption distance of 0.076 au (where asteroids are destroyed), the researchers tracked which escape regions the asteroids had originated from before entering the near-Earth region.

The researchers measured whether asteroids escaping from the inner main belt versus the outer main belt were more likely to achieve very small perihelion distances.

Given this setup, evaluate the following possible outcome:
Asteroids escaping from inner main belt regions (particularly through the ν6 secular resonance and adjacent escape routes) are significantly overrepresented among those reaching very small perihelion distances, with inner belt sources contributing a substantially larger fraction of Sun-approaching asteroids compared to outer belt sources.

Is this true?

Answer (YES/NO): YES